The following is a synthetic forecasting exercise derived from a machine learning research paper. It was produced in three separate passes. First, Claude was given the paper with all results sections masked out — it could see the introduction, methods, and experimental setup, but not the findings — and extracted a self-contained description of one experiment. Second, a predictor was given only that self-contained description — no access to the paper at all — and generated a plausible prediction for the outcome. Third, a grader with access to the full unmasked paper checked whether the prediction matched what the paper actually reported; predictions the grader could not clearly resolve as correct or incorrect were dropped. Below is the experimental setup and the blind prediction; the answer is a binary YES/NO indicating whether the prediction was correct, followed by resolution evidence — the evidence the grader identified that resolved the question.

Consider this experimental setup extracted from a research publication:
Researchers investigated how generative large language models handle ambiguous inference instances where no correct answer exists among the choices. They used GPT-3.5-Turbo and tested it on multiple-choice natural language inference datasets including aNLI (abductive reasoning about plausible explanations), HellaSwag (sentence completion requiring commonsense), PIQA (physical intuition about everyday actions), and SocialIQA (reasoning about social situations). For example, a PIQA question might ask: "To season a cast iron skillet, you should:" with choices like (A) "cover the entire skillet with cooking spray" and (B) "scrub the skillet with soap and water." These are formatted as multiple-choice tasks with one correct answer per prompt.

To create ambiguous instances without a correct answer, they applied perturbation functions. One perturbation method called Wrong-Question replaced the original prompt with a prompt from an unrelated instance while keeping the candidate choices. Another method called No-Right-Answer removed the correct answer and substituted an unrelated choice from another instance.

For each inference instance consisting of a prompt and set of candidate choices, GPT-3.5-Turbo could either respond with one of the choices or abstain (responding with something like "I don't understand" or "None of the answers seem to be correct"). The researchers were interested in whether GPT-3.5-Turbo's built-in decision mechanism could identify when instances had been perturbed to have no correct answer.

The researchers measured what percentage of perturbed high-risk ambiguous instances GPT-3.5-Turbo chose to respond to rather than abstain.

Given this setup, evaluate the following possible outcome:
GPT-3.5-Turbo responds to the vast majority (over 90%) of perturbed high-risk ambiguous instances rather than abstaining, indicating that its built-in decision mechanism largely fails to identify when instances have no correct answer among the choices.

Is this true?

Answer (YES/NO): NO